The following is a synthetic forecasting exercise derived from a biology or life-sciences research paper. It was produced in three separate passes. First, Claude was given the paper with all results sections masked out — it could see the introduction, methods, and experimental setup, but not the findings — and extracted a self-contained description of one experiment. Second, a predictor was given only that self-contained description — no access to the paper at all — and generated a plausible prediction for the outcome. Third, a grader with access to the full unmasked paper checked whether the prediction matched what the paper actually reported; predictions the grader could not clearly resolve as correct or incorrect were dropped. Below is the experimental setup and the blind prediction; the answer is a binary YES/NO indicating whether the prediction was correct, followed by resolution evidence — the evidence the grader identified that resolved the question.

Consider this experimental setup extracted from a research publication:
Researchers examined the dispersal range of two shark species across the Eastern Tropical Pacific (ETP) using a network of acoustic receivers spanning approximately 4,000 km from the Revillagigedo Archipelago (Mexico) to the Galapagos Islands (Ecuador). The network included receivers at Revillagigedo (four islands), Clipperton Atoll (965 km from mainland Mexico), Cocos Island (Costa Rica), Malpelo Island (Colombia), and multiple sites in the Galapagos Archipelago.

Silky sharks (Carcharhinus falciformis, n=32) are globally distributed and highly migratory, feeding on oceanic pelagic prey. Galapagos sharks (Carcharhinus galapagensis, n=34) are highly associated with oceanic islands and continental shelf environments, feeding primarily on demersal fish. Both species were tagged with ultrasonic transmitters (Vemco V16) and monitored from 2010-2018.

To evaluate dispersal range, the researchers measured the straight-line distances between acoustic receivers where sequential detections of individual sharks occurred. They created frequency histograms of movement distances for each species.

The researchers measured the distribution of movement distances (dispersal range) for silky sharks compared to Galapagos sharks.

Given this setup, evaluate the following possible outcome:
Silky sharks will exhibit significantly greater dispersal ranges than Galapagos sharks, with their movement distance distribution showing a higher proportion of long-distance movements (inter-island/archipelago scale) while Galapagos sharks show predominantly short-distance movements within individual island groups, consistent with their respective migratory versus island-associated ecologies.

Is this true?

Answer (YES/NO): NO